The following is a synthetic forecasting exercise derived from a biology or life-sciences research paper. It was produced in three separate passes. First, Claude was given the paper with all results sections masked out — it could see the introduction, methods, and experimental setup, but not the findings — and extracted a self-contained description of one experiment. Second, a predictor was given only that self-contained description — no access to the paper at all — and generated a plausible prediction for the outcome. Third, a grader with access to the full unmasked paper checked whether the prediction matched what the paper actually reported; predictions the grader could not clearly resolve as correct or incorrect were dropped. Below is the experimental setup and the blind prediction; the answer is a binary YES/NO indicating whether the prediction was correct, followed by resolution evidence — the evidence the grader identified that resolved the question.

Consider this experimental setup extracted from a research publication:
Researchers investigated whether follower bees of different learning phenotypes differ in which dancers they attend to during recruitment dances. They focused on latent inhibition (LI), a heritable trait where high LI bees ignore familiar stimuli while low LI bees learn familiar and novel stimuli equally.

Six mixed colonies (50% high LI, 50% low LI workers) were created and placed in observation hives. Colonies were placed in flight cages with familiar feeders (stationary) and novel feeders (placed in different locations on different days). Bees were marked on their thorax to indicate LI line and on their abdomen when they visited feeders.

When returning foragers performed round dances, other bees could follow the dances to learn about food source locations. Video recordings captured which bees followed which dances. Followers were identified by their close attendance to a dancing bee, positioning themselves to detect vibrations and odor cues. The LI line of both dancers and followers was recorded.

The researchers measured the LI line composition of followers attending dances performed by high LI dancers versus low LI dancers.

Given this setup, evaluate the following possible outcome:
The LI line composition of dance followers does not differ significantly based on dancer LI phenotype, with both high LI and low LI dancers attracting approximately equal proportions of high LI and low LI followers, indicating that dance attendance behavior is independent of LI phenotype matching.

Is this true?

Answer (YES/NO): YES